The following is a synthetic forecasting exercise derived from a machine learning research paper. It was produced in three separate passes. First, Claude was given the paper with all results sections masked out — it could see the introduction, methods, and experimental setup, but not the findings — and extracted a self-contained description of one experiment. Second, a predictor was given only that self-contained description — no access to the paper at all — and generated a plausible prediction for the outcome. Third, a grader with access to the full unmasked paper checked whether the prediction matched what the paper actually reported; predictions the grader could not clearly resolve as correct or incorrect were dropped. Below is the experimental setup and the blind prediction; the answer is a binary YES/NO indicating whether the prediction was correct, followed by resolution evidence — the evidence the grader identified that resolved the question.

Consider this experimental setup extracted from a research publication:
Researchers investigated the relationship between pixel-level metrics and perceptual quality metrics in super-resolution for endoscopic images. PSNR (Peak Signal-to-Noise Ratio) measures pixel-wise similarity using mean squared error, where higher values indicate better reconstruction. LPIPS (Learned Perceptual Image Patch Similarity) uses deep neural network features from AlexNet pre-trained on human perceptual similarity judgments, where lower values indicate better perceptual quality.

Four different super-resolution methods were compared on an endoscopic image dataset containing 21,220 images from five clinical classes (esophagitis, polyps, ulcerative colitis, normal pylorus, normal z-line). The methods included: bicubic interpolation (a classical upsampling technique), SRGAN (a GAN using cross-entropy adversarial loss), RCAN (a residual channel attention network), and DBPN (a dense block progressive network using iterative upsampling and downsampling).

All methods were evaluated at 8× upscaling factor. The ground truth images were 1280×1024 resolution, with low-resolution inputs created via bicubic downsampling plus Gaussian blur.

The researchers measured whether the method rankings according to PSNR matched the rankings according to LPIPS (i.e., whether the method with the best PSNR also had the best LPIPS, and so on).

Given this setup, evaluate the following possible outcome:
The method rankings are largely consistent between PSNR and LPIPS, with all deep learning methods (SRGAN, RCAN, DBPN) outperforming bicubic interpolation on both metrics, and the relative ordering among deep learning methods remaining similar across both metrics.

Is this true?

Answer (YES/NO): NO